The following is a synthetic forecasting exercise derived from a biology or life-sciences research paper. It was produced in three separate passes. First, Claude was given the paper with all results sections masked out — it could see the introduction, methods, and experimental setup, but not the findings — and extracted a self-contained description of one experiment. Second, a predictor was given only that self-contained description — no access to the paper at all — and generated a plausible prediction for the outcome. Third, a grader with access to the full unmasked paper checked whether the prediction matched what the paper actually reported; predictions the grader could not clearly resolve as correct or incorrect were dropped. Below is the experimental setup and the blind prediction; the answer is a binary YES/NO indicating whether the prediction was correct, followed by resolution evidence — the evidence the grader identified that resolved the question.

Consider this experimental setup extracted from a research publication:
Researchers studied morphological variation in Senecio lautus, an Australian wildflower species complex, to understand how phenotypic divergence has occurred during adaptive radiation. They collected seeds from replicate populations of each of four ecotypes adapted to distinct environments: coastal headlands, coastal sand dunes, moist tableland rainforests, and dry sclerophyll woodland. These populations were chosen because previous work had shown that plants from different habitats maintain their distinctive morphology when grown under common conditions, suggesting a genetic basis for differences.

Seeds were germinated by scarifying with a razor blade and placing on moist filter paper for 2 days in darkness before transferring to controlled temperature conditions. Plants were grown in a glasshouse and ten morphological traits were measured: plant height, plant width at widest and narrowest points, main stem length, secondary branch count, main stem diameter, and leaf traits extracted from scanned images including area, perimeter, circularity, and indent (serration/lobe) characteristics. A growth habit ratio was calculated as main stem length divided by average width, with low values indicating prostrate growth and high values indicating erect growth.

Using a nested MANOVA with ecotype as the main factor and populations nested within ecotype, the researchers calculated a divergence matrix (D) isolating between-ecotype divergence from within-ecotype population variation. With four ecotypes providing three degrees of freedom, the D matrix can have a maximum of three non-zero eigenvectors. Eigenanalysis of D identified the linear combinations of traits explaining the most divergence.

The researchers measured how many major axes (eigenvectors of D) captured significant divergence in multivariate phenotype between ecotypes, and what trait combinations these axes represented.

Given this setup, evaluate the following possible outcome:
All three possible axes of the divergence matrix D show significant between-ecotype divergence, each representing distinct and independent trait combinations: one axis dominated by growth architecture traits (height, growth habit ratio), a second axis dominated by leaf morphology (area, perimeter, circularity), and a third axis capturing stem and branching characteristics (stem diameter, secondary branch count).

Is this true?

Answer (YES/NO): NO